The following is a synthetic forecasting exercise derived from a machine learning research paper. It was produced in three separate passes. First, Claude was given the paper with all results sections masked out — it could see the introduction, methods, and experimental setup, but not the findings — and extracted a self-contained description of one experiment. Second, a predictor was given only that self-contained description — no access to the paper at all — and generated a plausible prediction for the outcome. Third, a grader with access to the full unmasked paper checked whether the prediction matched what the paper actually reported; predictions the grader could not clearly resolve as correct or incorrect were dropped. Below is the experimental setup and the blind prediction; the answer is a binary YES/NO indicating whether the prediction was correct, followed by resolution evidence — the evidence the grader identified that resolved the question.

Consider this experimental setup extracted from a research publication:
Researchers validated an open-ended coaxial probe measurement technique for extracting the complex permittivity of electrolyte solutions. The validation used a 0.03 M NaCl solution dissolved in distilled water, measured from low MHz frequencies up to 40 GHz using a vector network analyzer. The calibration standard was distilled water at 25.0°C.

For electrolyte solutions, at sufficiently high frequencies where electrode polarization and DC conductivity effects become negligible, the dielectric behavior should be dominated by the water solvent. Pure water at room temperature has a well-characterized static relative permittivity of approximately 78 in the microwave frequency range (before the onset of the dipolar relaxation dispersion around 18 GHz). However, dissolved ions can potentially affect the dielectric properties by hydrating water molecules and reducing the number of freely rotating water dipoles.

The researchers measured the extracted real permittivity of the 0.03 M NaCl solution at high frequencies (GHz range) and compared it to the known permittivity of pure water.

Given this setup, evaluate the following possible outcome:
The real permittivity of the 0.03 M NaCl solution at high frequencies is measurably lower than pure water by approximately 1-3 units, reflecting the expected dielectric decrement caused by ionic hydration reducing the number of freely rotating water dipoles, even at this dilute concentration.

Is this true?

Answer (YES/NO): NO